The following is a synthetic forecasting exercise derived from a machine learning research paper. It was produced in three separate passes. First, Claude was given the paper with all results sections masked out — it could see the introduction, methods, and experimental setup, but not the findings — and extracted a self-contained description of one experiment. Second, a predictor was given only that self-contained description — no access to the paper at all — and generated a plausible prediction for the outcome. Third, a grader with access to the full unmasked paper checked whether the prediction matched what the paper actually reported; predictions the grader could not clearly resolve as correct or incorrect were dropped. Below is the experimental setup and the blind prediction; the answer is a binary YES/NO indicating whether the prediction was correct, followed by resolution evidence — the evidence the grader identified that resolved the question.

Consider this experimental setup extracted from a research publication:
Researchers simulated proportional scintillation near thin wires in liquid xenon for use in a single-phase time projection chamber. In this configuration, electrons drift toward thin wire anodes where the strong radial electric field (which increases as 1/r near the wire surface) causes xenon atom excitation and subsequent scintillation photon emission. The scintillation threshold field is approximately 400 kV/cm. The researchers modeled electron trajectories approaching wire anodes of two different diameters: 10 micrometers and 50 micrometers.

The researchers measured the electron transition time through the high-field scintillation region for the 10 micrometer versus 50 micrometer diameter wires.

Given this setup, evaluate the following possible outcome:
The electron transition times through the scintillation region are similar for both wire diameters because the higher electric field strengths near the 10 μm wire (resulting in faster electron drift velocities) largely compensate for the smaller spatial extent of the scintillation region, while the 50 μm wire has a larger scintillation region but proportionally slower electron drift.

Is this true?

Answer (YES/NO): NO